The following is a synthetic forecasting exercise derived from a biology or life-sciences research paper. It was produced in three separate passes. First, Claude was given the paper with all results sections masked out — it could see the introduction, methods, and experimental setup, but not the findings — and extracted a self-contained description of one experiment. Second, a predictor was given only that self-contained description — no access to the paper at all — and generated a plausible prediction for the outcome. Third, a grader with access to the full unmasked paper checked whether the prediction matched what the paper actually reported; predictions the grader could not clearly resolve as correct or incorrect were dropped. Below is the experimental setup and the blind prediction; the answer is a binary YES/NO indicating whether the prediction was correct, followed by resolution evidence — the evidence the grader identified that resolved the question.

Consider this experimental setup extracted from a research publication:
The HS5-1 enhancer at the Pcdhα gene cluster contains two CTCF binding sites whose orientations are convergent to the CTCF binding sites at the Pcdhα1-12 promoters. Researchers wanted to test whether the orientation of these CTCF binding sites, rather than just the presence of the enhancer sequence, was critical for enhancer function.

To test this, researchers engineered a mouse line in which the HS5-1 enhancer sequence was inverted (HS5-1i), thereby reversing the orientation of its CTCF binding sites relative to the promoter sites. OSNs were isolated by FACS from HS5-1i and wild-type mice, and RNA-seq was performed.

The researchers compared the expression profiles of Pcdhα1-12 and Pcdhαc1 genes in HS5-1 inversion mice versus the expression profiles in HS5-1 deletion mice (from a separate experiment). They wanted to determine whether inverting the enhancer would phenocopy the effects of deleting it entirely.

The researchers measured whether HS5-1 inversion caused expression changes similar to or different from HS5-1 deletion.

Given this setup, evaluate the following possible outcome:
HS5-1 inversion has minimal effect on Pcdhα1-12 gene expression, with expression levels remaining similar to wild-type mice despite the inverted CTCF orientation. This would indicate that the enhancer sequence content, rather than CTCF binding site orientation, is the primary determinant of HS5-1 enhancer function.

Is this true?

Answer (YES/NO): NO